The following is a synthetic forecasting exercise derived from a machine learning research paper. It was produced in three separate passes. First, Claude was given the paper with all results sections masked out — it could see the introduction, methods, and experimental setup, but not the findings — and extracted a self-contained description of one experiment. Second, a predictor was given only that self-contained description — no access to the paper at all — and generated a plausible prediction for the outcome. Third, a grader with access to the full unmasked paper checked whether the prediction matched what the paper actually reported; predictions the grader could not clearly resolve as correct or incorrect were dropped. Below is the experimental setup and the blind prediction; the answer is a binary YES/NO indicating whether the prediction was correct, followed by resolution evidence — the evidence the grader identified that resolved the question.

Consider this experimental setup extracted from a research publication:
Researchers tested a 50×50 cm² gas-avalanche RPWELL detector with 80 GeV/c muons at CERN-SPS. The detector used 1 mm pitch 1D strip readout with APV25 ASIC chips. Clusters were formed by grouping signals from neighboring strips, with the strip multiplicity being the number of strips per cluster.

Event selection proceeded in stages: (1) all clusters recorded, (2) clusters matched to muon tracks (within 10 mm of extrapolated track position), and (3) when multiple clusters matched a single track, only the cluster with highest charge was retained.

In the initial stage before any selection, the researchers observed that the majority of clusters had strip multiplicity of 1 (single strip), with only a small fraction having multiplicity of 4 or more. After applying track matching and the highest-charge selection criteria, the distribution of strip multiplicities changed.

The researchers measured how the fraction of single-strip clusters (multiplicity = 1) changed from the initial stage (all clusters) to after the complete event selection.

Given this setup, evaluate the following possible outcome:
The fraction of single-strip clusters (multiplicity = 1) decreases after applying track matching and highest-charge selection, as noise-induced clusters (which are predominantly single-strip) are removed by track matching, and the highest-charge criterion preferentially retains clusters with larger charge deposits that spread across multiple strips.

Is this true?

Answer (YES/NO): YES